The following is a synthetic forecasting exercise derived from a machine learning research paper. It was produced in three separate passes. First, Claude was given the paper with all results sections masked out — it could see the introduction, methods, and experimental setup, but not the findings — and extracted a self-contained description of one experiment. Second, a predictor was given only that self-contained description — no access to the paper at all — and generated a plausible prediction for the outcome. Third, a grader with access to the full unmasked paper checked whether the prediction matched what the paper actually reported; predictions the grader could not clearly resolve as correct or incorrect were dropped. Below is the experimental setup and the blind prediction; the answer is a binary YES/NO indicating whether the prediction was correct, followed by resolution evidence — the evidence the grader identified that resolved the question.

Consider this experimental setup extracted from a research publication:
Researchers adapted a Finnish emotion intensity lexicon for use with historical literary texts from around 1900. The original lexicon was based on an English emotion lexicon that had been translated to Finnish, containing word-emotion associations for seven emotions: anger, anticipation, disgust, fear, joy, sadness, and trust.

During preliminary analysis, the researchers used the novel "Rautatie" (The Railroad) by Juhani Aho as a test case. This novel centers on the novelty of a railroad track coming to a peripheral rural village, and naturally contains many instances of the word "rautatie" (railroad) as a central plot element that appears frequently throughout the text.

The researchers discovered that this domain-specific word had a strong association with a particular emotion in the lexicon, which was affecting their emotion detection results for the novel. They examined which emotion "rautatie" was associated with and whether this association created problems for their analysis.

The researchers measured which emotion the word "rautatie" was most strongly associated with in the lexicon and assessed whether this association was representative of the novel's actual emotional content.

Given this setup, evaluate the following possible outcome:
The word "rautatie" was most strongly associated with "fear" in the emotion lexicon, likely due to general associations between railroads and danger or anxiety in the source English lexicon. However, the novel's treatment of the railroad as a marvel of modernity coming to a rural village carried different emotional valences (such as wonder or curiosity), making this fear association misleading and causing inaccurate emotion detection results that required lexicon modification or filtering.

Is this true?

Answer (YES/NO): NO